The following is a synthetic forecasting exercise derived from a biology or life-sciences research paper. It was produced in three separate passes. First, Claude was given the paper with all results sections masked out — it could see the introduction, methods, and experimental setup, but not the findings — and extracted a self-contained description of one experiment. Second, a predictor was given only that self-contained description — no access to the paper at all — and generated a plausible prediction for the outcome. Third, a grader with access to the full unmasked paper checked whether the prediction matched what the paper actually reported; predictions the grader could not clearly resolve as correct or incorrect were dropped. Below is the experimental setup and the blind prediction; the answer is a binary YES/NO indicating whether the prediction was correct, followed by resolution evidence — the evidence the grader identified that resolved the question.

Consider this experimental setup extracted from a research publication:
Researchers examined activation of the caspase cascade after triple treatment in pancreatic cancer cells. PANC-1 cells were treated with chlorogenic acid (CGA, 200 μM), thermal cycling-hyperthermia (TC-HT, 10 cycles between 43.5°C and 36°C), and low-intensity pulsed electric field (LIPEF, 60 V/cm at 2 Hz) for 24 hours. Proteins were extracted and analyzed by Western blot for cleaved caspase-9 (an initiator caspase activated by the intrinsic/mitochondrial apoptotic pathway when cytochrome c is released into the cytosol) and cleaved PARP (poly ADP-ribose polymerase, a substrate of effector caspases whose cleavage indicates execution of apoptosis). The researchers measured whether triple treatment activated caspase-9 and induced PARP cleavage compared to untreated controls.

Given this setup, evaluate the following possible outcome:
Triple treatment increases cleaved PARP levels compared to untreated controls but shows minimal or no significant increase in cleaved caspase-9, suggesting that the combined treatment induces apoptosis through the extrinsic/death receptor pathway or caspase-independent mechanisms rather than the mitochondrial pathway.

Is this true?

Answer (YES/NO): NO